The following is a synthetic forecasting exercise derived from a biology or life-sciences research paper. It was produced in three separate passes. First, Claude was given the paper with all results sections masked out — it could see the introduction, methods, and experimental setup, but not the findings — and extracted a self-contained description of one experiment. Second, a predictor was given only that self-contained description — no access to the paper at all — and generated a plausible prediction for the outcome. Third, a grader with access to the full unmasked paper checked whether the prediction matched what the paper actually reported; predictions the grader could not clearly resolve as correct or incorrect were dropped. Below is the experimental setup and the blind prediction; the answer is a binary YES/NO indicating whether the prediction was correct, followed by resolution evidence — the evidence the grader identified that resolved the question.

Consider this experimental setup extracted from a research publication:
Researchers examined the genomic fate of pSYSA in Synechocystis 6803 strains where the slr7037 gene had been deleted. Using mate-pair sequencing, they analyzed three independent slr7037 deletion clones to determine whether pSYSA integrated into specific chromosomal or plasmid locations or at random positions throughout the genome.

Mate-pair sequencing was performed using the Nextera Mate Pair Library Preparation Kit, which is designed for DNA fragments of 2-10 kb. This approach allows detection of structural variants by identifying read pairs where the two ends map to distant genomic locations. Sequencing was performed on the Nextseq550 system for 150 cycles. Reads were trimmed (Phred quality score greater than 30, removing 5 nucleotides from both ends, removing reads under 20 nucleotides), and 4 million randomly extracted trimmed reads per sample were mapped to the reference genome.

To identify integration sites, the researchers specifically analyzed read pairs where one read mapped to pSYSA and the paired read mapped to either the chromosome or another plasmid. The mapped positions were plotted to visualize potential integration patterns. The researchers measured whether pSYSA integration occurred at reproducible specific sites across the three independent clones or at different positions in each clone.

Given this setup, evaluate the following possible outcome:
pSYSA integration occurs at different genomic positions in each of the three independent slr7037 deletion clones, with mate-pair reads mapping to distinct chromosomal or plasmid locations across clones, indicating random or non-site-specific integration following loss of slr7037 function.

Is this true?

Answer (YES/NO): NO